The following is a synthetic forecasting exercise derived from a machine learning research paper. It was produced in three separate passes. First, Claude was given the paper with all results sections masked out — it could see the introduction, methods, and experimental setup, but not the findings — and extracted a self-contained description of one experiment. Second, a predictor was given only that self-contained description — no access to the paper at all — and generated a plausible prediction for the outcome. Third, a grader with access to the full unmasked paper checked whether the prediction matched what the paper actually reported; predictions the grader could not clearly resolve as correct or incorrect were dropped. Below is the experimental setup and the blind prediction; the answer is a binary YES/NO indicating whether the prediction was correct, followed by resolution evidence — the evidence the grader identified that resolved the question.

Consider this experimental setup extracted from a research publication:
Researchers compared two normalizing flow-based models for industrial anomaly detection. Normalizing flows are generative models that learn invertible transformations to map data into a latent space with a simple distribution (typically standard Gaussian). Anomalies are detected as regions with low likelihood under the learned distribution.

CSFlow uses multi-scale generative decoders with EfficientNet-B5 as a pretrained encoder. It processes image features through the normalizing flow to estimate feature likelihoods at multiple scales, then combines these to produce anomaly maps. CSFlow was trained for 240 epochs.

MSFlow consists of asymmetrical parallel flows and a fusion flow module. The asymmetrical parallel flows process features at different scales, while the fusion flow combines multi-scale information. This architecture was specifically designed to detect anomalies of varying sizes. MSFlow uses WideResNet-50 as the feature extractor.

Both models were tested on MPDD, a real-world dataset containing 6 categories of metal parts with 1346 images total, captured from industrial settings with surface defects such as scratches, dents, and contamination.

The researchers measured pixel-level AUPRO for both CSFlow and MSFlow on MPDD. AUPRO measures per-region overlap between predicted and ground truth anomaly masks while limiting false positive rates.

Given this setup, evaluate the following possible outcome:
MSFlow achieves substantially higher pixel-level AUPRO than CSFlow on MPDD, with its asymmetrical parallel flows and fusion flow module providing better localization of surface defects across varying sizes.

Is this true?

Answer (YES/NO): YES